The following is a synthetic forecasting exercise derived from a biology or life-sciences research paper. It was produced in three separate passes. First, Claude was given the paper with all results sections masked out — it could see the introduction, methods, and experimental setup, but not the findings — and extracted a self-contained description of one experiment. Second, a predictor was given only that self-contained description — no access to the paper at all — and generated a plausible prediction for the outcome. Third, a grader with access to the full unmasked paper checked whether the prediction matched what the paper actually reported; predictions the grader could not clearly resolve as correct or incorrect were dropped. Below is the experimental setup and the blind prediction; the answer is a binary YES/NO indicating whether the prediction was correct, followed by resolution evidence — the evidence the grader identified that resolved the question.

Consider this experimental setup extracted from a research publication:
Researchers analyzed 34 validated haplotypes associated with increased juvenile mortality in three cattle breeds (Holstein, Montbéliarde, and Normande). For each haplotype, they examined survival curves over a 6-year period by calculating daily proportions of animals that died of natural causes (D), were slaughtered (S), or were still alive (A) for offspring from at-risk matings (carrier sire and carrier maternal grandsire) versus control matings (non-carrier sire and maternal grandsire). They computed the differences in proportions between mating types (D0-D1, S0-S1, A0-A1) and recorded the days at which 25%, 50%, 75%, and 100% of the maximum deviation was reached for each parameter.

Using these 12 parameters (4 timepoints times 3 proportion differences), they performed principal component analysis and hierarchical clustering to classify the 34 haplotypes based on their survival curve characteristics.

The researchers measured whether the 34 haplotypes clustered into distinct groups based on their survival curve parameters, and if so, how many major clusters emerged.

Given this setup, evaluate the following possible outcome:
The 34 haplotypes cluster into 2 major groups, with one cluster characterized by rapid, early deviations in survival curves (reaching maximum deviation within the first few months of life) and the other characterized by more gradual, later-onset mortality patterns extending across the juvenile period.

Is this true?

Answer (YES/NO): NO